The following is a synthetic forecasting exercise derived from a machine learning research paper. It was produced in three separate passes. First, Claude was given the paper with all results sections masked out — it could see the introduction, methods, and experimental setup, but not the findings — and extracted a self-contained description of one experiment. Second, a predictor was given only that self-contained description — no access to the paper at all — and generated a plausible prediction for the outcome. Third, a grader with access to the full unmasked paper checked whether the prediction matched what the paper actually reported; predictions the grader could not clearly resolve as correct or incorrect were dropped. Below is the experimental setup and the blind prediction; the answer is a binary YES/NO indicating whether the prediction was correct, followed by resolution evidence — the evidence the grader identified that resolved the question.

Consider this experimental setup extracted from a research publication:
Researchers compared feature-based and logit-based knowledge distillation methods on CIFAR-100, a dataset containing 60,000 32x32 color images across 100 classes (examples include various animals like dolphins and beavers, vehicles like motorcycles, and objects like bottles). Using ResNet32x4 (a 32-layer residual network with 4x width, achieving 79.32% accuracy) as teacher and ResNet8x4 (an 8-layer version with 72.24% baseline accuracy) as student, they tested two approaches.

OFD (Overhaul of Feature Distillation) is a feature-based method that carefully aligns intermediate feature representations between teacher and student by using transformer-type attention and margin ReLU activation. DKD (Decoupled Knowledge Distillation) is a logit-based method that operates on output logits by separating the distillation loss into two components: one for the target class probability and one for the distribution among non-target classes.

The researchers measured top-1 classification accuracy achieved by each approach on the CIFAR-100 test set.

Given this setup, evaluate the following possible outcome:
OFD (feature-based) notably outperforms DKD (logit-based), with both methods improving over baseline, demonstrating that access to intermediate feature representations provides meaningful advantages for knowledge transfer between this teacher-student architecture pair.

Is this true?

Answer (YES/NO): NO